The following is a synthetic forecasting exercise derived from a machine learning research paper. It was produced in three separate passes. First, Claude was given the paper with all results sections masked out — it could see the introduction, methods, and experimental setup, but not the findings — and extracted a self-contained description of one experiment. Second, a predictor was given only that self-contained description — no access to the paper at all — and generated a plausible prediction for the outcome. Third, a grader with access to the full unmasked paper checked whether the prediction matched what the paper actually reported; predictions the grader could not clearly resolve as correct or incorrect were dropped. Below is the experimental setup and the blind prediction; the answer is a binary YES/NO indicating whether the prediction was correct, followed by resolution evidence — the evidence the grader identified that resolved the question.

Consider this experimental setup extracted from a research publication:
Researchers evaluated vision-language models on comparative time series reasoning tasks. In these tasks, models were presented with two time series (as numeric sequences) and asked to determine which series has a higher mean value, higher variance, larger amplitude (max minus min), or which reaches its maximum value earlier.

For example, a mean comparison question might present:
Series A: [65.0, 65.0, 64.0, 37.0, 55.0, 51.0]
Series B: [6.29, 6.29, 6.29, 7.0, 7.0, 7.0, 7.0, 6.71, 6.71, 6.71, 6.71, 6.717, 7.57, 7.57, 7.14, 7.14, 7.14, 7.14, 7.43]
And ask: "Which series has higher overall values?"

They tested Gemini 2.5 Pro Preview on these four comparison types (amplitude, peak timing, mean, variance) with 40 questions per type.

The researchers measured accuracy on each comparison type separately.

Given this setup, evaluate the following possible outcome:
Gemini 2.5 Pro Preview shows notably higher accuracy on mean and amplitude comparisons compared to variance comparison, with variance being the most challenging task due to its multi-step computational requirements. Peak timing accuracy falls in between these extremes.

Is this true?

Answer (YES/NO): NO